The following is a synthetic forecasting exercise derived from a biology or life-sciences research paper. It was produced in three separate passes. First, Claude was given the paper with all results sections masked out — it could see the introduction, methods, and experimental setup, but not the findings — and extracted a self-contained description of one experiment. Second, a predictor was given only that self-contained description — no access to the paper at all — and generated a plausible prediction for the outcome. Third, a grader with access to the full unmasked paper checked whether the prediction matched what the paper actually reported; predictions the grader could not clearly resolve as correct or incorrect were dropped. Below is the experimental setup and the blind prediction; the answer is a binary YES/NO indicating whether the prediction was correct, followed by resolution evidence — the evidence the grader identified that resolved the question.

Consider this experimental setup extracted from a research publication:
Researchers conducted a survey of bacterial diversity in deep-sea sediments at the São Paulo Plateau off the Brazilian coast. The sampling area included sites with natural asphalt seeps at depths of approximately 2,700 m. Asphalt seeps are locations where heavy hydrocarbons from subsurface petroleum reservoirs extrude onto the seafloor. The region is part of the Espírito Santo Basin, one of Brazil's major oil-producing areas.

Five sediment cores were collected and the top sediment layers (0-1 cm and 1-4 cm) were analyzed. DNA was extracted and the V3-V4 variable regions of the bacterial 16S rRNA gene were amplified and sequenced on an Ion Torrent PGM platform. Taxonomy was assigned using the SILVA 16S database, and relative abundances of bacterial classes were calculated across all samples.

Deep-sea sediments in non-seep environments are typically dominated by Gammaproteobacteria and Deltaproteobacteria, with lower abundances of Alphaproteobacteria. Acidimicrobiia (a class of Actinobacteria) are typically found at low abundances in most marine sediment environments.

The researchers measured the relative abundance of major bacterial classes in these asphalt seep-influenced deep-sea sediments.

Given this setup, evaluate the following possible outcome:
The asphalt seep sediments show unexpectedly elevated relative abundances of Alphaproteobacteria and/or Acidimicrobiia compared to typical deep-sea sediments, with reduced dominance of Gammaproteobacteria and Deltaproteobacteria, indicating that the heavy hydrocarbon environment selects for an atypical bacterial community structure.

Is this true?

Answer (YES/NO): YES